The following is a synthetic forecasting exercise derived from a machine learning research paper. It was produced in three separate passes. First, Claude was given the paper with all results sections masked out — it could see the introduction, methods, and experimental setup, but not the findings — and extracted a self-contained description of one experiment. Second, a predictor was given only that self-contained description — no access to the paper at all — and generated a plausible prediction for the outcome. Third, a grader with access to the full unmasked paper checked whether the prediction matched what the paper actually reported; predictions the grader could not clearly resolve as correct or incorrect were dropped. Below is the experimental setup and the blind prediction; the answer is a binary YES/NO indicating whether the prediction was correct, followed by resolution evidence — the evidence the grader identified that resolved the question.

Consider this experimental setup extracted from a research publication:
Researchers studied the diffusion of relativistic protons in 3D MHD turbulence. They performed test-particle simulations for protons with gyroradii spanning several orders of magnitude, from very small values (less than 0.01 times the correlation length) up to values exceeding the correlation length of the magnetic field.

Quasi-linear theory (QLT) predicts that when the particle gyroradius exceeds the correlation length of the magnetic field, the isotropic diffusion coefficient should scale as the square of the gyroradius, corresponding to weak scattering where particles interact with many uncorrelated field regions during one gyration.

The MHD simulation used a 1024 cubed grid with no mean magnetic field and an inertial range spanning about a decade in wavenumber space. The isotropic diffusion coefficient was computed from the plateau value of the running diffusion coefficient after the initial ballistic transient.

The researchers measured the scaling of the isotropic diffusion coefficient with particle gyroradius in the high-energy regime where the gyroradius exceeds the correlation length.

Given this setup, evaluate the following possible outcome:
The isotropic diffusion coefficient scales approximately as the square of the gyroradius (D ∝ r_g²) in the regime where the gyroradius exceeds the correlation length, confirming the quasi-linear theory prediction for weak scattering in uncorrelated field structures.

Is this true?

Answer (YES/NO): YES